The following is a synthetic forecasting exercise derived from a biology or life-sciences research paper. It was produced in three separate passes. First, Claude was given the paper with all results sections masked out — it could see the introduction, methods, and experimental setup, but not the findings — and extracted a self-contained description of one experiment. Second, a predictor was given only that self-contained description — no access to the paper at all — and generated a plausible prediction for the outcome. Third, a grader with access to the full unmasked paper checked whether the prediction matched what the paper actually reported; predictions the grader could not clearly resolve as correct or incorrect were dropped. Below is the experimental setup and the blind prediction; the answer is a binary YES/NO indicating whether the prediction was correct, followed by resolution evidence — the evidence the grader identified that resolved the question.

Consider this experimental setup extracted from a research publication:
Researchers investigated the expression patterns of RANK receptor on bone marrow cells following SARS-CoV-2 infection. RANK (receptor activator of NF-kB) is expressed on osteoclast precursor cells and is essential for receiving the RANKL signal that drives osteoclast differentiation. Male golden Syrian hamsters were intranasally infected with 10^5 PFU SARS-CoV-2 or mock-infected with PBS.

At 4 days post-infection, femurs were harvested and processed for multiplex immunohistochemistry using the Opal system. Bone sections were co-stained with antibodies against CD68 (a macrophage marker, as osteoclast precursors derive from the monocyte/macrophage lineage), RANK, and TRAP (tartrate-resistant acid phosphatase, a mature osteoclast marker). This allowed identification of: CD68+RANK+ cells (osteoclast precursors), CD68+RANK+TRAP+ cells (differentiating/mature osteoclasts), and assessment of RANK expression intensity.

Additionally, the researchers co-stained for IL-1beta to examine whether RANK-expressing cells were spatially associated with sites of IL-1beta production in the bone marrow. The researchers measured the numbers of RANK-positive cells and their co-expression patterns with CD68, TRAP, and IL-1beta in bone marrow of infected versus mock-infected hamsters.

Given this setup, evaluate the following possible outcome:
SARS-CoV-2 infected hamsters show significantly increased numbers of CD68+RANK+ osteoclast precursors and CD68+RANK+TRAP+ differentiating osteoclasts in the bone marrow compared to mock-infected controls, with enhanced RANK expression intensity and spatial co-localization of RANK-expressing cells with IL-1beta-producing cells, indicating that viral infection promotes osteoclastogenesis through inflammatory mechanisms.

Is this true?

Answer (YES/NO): YES